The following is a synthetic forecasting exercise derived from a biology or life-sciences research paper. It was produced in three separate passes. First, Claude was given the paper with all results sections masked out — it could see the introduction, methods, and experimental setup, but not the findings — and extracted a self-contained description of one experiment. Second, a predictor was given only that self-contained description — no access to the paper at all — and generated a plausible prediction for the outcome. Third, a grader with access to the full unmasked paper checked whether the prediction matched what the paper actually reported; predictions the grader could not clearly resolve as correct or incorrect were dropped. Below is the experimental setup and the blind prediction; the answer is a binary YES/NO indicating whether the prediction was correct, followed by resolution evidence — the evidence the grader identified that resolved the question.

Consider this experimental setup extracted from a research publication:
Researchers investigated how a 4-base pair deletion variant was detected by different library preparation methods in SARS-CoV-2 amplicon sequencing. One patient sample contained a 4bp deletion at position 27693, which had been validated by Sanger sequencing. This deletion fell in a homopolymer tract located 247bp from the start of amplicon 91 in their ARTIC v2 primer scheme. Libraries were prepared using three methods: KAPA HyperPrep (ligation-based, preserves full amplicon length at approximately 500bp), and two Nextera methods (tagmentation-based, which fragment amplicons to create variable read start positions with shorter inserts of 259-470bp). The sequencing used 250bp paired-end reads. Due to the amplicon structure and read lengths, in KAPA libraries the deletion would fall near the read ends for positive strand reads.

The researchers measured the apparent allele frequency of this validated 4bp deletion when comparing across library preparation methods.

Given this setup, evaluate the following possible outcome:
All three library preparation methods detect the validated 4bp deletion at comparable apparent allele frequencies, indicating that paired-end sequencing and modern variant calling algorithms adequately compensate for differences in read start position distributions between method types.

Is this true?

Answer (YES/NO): NO